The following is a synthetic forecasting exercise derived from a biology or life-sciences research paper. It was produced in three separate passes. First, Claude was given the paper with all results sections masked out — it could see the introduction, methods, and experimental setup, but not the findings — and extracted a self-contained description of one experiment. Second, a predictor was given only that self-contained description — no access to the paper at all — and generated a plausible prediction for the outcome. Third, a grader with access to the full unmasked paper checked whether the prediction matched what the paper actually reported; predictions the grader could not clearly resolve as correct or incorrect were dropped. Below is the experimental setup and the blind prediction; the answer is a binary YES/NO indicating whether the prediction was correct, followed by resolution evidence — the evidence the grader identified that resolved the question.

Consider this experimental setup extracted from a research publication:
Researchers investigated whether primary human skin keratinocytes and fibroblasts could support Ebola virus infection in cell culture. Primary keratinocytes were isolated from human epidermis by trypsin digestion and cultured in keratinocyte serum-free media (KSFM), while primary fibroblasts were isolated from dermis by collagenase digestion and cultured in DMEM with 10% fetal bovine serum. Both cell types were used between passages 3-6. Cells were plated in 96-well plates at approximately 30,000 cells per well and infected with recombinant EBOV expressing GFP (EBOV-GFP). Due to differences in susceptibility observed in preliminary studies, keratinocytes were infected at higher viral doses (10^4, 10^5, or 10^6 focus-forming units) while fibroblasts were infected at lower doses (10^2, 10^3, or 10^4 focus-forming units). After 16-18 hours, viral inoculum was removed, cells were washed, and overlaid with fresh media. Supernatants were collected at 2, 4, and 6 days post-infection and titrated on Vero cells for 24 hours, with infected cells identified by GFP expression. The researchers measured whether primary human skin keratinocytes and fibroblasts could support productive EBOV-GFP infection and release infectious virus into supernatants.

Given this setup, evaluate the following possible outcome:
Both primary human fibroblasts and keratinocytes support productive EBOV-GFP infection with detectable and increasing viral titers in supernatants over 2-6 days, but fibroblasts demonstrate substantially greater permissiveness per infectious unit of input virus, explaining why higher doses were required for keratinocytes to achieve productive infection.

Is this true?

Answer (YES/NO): YES